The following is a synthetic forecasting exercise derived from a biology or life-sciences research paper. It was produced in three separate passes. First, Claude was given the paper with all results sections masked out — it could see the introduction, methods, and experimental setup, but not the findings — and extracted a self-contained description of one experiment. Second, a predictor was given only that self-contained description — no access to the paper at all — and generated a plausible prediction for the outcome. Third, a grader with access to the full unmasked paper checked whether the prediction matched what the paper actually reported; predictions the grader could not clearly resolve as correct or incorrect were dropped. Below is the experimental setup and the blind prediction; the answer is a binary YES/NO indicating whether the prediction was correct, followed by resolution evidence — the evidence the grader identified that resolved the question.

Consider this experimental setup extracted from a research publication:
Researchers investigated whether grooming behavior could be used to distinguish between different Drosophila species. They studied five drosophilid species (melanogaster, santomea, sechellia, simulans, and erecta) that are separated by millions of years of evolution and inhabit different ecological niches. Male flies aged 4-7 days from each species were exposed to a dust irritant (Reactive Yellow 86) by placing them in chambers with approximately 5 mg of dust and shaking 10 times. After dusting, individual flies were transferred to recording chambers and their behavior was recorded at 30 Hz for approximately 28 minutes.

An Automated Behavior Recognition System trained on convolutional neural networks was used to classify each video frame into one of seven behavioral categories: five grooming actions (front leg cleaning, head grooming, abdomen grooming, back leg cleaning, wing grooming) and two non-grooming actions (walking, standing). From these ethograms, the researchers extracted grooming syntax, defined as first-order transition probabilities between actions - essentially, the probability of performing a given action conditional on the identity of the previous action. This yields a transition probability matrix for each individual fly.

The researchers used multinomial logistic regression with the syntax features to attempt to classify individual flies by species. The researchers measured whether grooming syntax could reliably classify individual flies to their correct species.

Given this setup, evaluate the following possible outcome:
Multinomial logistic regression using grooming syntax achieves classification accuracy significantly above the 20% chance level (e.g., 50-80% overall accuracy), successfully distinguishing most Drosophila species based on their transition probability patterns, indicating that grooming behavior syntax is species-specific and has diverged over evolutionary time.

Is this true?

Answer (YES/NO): YES